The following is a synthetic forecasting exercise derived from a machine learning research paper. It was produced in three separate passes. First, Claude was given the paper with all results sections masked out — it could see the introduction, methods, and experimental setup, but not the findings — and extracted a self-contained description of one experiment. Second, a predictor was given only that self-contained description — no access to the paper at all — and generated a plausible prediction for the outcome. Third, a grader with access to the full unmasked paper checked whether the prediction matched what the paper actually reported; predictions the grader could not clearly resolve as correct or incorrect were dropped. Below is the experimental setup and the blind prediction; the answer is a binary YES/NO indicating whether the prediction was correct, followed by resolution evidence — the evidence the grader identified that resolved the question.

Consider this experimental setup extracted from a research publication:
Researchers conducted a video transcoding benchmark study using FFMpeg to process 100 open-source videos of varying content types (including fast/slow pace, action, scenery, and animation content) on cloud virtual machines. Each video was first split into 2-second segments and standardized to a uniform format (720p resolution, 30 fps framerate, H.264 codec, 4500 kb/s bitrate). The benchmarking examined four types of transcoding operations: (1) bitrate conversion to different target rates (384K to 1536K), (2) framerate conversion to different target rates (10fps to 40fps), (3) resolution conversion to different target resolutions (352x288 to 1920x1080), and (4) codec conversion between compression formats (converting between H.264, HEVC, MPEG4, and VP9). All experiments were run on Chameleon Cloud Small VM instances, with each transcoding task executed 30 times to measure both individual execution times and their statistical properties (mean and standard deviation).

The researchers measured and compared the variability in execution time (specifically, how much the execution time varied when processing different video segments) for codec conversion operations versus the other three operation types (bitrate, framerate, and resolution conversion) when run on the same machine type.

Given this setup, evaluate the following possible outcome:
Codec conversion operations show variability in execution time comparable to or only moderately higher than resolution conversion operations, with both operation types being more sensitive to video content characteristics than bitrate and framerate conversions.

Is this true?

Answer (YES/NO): NO